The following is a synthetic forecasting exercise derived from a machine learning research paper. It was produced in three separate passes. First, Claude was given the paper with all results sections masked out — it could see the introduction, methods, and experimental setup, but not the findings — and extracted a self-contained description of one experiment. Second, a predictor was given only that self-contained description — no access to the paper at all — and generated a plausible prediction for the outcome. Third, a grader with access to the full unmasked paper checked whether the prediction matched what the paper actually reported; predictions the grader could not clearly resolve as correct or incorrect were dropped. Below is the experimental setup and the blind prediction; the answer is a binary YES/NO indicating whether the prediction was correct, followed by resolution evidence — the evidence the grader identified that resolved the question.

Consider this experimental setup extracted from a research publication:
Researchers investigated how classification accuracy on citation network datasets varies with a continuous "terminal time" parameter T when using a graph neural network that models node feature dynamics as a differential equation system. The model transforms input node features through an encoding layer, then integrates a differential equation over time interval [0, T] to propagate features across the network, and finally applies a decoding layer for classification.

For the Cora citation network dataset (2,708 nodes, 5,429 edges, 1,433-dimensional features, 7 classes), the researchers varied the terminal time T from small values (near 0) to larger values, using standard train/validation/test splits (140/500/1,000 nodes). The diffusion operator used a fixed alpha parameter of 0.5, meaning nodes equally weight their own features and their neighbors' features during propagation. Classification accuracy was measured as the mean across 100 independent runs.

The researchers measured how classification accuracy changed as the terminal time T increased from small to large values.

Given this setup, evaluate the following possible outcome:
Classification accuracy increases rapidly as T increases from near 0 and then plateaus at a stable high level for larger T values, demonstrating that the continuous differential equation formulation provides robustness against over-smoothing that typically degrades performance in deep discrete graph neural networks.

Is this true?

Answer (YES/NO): NO